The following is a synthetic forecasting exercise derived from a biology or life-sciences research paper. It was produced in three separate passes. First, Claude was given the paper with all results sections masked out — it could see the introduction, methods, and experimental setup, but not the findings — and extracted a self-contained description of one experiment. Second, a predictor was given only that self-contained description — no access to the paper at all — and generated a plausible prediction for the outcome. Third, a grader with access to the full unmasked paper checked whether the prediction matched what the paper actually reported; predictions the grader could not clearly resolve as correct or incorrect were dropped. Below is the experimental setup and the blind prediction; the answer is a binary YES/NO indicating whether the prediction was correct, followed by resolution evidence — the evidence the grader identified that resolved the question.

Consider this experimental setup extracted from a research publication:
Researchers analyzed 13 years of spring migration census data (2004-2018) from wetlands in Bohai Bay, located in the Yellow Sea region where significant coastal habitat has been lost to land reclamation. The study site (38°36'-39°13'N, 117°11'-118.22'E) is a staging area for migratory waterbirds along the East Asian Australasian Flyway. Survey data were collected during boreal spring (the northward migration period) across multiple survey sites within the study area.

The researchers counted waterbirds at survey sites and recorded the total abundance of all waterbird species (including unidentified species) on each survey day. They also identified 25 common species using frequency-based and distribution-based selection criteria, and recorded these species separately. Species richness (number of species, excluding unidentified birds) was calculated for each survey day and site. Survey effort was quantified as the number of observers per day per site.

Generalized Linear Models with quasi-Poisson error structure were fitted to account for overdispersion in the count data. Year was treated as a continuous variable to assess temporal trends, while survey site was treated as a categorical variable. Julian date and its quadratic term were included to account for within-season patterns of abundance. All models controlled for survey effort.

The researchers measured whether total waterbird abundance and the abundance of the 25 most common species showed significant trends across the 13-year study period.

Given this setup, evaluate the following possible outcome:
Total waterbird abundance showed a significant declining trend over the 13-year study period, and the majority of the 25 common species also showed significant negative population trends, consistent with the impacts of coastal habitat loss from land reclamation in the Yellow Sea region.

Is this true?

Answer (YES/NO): NO